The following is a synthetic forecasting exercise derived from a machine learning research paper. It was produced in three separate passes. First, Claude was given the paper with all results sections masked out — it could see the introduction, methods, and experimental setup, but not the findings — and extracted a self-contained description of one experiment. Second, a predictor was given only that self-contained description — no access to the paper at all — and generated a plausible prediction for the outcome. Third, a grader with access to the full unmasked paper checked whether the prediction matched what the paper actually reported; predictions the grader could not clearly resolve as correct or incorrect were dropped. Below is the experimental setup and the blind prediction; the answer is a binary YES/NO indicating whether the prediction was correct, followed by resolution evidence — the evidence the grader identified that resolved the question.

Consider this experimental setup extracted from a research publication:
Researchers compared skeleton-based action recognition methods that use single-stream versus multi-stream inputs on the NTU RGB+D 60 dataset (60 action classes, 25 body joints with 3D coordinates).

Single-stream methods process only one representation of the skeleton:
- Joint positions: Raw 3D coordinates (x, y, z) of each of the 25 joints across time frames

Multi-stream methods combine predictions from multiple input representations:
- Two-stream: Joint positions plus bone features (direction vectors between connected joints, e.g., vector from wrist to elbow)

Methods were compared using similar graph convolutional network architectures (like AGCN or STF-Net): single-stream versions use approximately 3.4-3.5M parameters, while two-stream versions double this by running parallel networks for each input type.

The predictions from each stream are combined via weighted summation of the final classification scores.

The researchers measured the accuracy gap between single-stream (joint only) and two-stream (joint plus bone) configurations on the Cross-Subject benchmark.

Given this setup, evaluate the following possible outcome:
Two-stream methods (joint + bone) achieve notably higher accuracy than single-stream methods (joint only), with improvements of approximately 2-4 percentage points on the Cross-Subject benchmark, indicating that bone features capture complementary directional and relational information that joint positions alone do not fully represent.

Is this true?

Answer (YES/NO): YES